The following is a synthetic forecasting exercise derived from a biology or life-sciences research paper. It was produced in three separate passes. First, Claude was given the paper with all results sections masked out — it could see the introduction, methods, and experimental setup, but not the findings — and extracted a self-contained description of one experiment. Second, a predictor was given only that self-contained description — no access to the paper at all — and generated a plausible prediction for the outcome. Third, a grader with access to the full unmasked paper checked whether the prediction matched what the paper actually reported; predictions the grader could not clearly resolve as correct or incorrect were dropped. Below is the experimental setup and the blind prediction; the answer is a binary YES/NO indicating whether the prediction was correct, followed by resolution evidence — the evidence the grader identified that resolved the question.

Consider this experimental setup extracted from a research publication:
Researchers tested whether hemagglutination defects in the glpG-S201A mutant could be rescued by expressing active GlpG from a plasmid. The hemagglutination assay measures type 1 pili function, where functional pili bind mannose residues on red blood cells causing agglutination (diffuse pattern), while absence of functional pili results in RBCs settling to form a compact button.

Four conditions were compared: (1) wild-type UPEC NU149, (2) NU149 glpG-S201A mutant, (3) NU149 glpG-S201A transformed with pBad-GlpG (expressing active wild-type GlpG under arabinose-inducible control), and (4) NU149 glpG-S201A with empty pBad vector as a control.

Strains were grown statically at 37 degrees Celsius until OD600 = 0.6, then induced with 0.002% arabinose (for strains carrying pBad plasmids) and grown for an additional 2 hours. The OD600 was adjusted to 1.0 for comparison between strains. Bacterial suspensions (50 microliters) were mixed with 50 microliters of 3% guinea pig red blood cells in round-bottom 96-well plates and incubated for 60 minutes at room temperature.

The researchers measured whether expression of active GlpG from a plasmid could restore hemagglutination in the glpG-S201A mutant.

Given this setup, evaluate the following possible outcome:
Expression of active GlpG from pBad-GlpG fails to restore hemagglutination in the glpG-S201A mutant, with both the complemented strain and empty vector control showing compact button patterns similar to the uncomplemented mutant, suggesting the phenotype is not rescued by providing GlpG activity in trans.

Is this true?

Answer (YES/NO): NO